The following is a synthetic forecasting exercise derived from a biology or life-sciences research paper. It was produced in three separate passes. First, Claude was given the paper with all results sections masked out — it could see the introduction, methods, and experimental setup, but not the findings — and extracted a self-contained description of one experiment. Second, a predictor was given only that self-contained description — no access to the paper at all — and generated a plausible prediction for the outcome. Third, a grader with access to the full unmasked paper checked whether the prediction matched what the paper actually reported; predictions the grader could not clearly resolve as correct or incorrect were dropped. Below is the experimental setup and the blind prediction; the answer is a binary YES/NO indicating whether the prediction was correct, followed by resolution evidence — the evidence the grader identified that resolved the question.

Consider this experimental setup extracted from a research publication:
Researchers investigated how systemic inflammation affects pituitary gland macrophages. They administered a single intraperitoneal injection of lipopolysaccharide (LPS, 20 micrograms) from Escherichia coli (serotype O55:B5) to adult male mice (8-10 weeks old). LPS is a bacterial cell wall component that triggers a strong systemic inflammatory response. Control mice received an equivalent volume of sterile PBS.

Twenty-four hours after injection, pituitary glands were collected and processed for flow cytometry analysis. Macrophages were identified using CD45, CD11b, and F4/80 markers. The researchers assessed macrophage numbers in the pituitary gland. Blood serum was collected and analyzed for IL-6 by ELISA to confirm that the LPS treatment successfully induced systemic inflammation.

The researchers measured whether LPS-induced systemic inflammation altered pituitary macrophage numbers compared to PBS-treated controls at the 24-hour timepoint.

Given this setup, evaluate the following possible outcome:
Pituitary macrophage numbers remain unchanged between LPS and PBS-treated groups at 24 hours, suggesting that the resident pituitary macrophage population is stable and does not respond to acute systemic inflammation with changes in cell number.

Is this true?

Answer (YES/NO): NO